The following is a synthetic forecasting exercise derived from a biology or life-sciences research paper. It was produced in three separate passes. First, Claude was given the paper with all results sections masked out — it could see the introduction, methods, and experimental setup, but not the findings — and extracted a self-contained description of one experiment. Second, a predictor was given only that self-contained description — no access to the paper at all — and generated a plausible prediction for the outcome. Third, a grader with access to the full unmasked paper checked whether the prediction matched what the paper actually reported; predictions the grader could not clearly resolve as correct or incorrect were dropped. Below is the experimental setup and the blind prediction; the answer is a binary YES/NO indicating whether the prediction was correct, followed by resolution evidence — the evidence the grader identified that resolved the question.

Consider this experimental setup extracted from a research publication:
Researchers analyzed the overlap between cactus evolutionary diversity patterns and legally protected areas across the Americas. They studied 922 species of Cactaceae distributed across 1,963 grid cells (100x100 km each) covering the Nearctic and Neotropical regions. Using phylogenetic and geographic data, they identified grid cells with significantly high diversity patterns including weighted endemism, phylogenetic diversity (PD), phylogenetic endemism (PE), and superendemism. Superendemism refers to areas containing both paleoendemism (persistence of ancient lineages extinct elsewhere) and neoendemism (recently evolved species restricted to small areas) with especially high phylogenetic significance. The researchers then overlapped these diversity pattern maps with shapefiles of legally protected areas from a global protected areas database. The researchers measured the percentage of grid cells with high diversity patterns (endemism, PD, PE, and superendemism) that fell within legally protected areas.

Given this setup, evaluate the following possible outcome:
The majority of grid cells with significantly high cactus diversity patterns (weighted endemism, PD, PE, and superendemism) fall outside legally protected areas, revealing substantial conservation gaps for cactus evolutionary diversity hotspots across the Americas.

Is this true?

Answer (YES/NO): YES